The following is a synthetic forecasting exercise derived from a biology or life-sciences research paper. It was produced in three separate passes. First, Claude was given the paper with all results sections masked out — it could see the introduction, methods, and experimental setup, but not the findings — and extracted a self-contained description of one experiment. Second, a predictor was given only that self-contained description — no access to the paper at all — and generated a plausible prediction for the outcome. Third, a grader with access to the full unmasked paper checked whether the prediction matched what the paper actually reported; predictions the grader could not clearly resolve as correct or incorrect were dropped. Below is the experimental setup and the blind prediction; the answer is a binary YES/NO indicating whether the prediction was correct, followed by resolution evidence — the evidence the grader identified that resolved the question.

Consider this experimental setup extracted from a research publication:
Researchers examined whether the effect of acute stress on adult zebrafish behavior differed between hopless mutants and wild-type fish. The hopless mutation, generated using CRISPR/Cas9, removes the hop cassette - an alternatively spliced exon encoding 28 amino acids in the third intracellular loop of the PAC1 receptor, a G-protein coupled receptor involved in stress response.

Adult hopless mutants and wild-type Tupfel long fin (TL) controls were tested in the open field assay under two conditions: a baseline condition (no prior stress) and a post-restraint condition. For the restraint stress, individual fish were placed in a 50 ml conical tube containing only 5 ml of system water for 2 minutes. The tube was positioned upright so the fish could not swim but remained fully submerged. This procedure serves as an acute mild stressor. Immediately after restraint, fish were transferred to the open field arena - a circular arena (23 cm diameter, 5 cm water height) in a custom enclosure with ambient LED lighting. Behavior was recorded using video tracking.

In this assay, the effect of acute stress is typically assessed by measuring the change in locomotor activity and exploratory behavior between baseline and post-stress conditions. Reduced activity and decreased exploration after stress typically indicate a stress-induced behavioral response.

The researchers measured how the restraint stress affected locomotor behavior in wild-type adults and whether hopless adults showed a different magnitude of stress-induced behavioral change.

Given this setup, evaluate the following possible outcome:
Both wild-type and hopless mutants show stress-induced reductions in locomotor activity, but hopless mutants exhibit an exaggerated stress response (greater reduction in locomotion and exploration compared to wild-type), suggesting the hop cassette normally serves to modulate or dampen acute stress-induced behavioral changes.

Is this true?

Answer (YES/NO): NO